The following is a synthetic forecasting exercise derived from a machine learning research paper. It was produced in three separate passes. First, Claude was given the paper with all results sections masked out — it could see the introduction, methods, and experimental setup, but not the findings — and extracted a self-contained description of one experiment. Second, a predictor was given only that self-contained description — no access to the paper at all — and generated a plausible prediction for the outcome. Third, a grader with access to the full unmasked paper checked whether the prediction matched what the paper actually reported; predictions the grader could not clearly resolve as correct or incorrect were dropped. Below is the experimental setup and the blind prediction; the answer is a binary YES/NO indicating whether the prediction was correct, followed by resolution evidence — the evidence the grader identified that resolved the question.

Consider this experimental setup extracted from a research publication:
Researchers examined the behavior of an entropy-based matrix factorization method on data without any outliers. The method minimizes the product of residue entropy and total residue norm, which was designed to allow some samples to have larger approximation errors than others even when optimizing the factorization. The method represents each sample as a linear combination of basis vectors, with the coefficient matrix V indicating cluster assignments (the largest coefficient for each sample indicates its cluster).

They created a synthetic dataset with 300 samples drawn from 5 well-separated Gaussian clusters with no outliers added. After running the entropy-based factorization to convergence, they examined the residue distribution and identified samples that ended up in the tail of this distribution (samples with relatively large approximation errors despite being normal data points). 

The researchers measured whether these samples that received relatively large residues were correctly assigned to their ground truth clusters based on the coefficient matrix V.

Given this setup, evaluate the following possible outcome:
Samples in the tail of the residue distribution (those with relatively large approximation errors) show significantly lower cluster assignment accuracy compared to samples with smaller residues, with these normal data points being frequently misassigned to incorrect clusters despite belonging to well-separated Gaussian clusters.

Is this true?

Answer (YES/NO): NO